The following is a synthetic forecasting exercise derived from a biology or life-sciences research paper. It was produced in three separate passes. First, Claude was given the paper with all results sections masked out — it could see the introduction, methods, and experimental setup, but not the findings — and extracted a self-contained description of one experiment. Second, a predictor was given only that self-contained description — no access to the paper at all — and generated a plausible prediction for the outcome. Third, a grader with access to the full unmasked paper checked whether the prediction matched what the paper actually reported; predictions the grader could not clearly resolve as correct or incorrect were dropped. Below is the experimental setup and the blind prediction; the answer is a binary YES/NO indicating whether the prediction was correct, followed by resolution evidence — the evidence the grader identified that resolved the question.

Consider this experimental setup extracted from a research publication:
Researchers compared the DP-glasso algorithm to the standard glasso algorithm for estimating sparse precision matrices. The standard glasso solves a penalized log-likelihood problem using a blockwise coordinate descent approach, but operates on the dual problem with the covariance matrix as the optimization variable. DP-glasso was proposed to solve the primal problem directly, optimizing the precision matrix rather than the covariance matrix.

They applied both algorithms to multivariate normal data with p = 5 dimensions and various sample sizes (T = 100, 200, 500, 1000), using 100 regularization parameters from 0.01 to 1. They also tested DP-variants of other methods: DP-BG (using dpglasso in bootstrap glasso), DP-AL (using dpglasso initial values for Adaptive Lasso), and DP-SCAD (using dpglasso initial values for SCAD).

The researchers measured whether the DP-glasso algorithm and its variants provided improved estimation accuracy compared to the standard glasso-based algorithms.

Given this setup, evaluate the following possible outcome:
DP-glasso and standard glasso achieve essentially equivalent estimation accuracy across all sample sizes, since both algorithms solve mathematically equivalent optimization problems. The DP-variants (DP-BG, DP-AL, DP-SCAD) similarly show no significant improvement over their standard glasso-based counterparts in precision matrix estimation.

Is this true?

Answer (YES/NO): YES